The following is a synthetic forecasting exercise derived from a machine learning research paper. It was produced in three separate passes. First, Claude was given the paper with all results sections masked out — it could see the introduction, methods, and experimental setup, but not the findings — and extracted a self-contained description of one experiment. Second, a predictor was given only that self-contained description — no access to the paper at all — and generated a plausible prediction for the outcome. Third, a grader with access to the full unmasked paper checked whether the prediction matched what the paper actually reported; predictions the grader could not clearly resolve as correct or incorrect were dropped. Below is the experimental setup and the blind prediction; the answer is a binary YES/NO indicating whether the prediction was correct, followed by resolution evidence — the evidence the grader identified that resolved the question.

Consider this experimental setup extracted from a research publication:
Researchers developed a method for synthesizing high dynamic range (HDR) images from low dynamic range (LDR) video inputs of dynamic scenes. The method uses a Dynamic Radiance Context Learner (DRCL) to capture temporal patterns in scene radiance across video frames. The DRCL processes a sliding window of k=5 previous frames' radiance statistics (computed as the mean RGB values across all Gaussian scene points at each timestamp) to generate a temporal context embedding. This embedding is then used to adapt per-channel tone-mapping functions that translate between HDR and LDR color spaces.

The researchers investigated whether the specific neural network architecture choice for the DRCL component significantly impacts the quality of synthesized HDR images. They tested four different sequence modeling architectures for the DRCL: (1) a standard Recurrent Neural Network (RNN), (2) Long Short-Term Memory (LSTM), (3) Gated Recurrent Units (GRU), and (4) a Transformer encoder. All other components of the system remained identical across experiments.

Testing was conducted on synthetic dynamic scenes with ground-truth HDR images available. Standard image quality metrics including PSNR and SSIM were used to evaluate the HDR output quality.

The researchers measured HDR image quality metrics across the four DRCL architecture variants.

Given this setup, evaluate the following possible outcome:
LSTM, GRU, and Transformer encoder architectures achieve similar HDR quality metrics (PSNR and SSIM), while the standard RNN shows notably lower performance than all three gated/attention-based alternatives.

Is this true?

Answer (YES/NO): NO